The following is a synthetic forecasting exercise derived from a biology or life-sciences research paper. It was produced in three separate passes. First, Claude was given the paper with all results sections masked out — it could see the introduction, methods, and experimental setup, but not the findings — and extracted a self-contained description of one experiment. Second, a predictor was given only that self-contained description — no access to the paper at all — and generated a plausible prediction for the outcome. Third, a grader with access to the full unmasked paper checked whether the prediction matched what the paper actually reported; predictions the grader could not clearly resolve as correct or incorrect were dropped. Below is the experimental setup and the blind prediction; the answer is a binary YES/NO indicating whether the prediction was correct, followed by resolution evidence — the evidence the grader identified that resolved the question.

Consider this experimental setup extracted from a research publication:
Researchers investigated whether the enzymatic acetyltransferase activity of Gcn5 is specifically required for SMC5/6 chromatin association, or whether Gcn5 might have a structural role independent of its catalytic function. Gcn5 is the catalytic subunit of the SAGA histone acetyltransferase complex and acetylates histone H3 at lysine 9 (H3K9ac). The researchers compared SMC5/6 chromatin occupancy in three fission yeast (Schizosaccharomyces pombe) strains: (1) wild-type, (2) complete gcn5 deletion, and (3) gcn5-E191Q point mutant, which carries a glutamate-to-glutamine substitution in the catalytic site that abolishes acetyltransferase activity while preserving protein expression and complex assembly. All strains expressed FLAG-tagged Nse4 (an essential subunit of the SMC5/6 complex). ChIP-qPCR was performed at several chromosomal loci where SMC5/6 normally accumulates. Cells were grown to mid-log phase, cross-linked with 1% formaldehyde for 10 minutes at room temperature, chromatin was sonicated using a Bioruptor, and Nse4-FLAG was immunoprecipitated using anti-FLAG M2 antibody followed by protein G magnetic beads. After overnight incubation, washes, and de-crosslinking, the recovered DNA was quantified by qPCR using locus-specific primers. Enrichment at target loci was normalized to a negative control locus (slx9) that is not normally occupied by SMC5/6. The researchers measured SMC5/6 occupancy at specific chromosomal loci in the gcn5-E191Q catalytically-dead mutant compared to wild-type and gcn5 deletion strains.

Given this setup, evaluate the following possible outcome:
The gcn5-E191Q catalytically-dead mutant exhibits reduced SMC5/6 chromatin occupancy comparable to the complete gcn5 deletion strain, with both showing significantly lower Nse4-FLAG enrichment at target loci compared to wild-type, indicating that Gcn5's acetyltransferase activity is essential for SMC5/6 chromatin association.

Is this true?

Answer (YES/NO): YES